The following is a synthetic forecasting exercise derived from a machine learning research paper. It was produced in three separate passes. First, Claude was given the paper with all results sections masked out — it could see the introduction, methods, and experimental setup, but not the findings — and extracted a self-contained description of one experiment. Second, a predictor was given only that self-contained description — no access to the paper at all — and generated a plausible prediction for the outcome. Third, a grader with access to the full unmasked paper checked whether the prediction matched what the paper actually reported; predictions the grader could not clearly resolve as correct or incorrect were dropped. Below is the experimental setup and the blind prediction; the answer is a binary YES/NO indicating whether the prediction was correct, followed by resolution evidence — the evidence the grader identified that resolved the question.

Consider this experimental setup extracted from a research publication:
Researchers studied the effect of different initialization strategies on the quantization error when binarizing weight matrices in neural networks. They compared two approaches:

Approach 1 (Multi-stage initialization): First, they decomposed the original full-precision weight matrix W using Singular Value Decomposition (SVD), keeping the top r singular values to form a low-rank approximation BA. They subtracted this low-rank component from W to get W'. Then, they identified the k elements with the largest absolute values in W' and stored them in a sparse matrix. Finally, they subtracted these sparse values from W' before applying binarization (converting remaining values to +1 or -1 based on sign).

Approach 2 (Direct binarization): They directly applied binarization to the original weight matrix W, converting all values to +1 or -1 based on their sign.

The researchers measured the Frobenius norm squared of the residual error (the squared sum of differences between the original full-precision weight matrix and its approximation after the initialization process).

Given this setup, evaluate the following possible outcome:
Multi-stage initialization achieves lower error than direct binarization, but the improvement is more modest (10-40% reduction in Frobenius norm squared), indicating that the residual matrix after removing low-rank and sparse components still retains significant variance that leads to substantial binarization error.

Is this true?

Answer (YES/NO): NO